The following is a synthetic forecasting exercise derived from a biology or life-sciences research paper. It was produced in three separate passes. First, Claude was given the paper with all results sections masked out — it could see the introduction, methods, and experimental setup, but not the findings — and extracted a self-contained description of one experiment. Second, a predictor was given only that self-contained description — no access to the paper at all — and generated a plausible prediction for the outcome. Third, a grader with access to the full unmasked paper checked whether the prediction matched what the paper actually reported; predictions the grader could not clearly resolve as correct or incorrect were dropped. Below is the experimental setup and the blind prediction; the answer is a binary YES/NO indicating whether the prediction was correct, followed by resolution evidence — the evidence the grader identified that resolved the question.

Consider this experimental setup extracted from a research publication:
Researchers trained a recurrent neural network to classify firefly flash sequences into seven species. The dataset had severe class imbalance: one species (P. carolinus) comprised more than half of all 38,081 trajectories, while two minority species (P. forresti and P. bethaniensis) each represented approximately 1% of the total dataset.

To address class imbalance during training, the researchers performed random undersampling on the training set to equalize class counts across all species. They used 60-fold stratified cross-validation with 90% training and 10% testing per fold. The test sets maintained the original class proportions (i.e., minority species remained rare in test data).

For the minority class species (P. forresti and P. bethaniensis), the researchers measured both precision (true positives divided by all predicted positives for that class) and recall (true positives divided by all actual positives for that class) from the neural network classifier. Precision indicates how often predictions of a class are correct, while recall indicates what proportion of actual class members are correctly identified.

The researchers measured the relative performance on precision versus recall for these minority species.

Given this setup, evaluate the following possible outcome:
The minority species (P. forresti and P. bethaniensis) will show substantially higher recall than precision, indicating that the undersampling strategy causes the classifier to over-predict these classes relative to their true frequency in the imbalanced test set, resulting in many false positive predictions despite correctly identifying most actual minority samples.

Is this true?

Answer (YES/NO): YES